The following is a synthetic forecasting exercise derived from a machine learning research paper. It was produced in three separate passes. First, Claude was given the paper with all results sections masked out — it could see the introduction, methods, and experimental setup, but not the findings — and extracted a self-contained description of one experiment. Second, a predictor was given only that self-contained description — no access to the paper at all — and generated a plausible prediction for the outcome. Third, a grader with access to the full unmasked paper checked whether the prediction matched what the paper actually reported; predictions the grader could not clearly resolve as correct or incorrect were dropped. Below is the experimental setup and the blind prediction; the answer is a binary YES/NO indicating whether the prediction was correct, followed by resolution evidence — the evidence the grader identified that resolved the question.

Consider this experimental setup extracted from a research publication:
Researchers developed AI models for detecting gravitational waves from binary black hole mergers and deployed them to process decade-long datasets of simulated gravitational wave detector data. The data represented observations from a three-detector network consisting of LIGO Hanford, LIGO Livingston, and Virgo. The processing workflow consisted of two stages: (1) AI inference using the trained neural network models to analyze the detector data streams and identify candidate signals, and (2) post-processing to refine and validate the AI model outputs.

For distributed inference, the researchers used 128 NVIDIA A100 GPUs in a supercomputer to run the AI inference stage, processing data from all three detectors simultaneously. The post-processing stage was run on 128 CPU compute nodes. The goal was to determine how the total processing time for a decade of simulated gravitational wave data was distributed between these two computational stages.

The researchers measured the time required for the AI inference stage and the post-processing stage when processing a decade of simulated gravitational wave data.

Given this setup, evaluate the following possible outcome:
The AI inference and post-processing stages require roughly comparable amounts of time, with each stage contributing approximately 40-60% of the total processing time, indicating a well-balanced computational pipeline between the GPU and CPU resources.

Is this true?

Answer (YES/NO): NO